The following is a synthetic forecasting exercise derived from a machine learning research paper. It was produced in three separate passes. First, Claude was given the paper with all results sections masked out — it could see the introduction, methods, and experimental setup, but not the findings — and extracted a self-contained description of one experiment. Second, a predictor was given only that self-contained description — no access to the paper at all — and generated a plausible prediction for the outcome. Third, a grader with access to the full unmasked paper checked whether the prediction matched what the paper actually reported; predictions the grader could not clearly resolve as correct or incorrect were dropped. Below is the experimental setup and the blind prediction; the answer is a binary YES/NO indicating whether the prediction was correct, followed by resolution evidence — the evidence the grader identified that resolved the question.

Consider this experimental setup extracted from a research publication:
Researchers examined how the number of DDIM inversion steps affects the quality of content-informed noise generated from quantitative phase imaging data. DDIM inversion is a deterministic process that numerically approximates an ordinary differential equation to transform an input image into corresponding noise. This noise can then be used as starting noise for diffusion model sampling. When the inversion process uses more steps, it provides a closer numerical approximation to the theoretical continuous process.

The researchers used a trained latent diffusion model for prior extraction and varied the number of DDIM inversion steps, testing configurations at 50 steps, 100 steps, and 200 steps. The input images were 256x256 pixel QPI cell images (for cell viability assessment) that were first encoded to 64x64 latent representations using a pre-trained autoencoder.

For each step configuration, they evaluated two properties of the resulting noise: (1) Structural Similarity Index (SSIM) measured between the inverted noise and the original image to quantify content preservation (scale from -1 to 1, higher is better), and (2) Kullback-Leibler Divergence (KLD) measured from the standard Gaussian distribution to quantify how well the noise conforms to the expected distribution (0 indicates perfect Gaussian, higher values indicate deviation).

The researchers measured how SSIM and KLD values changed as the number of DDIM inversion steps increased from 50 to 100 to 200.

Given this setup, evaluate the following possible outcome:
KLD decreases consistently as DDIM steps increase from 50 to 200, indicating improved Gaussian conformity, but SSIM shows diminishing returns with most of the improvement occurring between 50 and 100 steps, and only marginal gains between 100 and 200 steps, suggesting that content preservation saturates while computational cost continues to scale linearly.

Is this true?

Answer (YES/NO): NO